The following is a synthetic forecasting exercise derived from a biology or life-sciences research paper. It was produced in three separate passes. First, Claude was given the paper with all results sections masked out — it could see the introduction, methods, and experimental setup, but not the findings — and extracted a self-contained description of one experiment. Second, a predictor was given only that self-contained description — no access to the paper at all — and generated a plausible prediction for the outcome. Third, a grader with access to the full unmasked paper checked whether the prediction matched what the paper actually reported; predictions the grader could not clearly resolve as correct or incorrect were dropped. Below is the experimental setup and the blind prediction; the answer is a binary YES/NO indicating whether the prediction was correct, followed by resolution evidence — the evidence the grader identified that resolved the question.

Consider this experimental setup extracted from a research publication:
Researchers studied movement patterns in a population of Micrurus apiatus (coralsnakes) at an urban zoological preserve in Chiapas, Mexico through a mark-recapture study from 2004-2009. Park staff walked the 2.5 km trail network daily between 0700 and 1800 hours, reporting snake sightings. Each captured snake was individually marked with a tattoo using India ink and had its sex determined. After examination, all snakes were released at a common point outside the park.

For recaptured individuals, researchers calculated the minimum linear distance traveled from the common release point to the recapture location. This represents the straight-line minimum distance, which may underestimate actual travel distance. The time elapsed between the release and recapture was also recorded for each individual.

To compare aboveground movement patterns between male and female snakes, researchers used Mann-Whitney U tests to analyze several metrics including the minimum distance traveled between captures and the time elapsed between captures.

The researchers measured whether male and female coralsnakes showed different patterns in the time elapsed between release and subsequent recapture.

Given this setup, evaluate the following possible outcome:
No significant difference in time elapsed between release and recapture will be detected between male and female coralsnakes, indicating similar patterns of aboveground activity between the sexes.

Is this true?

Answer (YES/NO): NO